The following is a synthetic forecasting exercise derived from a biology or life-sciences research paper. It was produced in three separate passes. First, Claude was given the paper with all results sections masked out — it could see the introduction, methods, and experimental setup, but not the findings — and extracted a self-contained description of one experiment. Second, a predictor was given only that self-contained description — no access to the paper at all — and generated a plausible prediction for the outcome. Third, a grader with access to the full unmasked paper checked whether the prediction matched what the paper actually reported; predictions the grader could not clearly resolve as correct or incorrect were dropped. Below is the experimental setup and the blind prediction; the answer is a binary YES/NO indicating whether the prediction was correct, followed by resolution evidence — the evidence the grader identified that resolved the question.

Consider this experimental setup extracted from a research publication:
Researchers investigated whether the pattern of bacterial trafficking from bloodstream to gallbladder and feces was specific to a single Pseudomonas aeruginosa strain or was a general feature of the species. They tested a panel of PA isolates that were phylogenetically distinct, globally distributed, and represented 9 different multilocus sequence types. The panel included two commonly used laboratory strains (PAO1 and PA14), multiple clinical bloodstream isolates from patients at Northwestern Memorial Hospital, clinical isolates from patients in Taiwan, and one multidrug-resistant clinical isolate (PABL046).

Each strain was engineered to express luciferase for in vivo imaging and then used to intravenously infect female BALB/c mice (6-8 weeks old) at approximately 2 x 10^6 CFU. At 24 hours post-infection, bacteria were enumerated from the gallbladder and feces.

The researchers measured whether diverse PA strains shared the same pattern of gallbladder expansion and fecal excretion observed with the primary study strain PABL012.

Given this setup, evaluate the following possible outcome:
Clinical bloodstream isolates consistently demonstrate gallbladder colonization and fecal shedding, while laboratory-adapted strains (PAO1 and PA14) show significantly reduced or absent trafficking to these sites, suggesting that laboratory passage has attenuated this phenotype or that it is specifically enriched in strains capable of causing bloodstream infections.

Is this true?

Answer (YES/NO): NO